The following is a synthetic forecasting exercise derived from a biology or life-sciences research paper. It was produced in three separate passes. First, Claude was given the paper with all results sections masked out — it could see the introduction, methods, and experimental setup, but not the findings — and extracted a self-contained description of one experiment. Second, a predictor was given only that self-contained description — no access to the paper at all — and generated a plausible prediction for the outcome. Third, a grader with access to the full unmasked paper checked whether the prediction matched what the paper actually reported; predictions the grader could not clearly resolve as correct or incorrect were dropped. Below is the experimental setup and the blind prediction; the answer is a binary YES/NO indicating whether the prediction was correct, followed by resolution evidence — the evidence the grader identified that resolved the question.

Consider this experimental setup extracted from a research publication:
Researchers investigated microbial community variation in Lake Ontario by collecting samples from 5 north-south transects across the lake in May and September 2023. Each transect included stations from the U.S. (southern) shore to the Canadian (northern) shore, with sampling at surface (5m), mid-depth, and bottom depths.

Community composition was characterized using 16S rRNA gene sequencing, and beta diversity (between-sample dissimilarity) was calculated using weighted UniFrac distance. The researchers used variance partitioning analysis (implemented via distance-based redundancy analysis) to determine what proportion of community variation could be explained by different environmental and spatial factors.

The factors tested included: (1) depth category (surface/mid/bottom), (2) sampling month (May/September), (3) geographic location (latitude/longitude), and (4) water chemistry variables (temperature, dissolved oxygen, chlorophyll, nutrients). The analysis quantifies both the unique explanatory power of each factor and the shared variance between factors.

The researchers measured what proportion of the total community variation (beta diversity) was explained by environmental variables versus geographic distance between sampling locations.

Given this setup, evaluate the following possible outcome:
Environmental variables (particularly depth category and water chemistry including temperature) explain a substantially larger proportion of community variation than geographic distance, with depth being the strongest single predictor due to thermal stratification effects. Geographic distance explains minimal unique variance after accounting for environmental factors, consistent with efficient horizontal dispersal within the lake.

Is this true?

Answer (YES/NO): YES